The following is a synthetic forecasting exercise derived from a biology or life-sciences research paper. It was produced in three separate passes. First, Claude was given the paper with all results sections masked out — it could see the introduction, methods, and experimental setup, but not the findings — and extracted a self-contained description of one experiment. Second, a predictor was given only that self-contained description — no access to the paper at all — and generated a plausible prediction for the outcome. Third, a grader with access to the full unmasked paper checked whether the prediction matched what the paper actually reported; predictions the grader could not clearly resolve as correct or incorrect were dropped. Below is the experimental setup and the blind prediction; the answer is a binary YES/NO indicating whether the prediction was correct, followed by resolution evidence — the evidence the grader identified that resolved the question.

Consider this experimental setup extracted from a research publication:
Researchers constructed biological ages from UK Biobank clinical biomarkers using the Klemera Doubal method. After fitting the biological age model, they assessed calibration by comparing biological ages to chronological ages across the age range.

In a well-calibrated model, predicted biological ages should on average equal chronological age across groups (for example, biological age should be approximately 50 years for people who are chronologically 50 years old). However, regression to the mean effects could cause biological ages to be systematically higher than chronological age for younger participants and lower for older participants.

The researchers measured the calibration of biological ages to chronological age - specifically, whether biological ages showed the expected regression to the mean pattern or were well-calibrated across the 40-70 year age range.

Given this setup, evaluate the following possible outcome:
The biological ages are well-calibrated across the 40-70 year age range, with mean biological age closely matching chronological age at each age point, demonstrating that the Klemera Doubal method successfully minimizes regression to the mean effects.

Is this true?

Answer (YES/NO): YES